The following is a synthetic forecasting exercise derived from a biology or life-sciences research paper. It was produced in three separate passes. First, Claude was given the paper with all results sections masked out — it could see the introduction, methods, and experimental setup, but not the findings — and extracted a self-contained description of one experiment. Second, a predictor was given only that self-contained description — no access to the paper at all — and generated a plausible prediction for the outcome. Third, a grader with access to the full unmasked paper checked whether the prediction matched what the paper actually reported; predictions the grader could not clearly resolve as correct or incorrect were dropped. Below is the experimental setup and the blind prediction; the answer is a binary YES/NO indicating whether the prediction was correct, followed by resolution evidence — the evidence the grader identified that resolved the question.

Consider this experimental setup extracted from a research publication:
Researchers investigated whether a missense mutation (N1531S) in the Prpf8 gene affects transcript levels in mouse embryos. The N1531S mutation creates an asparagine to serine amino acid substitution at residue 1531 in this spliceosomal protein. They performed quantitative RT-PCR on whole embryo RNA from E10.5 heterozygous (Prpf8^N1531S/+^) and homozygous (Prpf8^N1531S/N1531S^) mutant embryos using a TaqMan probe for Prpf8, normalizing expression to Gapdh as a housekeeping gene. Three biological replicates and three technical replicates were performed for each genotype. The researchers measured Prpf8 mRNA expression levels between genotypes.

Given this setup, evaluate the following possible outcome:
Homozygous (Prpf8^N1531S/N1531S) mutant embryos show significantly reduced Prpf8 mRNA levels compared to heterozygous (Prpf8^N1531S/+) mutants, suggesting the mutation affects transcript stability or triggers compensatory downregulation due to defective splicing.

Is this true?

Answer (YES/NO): NO